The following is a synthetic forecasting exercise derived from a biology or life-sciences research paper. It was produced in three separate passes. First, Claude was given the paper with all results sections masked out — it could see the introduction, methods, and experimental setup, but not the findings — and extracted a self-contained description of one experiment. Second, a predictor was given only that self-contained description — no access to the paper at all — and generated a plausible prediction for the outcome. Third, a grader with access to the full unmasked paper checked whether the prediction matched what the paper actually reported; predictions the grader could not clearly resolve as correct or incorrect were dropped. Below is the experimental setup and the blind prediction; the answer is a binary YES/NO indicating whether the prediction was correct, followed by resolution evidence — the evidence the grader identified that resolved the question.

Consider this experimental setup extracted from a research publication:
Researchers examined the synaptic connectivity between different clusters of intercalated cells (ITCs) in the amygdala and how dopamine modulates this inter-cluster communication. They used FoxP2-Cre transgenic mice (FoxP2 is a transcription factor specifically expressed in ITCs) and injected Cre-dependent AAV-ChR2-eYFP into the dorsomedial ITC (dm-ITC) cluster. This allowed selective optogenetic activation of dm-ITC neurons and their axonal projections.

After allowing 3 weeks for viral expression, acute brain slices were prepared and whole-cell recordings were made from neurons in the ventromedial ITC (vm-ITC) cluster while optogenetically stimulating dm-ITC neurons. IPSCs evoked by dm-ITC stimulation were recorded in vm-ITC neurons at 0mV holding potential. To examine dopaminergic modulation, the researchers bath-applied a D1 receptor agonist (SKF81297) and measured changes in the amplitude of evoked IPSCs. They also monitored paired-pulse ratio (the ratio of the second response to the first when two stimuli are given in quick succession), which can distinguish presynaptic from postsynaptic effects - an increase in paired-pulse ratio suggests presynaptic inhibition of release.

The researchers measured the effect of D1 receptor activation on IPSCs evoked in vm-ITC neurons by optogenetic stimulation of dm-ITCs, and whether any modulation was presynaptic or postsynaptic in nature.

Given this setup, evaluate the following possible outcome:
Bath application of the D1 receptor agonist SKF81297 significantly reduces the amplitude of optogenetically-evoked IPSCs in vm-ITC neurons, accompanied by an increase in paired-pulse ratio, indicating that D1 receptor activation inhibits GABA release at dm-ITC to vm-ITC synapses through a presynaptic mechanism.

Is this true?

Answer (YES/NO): YES